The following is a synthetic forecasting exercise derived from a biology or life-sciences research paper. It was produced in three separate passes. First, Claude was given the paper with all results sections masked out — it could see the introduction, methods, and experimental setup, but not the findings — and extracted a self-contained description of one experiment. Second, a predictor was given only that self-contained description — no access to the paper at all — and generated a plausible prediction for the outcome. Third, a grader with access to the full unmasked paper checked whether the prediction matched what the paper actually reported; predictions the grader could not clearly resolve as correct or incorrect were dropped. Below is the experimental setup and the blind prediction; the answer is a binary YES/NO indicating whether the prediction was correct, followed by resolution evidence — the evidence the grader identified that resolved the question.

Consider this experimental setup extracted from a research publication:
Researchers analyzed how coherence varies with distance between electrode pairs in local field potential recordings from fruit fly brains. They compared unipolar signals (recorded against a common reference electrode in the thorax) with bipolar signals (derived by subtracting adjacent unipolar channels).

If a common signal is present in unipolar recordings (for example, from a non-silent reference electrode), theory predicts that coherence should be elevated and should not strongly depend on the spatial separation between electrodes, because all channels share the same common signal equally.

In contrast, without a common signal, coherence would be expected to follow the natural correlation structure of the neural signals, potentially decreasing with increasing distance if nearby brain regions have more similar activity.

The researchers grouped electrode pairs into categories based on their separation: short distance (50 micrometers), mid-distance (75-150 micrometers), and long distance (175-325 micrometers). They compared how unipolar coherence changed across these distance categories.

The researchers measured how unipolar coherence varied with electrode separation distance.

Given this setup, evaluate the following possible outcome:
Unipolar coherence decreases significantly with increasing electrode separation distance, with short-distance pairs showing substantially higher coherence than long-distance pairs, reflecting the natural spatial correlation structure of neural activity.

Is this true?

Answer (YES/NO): NO